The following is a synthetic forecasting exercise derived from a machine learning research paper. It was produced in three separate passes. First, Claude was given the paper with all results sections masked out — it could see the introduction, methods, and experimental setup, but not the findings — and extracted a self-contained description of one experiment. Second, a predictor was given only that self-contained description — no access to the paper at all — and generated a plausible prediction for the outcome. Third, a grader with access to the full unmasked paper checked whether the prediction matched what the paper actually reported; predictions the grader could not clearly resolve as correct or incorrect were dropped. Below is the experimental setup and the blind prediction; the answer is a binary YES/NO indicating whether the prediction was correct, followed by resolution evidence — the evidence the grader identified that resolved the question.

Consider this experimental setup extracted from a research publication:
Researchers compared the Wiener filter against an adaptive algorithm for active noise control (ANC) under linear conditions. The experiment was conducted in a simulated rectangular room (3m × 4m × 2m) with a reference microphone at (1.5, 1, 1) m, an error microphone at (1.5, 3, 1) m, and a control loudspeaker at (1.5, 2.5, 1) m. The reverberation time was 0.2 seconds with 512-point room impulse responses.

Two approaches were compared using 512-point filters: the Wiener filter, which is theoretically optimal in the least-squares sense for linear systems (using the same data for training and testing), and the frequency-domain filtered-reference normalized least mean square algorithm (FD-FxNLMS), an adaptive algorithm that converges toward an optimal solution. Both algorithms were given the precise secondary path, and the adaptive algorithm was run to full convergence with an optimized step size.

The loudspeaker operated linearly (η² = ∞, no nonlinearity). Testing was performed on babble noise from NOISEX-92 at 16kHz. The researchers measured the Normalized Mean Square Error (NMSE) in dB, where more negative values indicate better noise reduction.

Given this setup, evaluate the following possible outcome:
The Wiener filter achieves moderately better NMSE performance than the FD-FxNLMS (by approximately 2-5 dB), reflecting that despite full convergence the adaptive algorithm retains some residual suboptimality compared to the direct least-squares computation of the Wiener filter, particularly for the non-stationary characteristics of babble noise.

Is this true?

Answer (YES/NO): YES